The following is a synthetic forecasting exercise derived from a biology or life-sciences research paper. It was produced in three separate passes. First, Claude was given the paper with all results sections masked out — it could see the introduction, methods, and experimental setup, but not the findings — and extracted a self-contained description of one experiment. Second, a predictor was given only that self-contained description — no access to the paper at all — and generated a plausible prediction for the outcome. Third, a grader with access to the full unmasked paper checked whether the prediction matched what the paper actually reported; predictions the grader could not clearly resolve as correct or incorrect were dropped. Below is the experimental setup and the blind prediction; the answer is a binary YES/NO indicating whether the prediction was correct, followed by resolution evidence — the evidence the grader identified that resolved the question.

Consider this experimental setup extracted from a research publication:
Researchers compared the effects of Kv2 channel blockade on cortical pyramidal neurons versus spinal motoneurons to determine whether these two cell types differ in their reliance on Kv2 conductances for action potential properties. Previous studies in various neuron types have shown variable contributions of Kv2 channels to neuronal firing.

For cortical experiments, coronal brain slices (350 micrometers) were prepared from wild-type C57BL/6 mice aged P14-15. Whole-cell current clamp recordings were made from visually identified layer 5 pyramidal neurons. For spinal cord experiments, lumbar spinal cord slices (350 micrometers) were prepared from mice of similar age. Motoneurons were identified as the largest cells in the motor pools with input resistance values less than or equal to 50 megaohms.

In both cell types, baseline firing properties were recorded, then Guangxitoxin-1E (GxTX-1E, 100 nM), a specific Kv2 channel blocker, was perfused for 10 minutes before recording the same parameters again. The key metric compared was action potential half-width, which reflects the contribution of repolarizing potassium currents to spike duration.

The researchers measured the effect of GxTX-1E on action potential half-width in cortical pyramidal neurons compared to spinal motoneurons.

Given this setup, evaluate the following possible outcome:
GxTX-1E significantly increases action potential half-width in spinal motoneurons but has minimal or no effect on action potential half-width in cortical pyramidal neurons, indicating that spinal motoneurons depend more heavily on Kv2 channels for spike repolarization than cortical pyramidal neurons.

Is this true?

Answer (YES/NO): NO